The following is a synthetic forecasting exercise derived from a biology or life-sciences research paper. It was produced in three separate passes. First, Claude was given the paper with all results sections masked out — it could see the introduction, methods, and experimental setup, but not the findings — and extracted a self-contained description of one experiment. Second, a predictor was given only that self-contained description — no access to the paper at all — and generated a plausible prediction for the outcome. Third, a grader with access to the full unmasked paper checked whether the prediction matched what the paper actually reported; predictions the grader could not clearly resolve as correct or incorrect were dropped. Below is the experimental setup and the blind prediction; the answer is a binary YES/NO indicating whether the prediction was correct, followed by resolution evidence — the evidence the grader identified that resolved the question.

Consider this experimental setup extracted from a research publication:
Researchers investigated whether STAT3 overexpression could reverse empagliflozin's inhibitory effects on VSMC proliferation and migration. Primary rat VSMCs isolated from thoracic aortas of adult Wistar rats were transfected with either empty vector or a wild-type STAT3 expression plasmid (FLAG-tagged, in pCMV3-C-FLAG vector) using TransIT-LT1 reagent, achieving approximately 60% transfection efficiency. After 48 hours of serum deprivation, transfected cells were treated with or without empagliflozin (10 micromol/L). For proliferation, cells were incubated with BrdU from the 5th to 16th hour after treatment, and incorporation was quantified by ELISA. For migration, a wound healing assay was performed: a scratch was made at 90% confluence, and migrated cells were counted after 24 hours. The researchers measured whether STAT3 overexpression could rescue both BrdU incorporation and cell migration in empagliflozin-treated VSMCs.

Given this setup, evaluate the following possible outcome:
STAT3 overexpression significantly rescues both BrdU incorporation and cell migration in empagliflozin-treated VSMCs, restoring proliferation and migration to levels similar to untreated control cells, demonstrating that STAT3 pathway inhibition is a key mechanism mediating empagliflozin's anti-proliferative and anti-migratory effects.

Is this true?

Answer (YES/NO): NO